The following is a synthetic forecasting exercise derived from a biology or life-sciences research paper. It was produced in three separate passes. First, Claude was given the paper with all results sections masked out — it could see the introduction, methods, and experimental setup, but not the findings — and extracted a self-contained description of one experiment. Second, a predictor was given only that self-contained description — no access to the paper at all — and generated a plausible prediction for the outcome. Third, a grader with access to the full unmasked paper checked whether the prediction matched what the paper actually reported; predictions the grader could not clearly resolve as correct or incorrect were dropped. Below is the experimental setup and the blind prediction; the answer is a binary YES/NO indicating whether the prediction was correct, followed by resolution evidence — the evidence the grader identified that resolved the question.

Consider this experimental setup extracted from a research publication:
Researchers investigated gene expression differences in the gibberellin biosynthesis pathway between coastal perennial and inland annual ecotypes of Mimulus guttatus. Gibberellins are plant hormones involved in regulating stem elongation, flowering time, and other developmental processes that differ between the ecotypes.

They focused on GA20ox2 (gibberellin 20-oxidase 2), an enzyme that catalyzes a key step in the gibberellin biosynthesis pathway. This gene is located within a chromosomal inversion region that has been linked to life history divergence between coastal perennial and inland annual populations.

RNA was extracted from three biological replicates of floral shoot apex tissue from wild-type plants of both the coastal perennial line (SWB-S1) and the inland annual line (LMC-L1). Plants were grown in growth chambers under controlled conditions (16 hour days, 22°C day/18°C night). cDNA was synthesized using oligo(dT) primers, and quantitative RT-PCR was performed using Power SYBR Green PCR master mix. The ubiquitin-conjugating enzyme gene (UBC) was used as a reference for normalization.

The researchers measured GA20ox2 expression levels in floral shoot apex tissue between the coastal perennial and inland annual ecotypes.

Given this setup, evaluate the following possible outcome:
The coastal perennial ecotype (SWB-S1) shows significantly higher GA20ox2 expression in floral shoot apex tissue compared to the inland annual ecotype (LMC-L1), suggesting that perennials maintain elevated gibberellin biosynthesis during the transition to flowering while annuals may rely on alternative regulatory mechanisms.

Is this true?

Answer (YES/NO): NO